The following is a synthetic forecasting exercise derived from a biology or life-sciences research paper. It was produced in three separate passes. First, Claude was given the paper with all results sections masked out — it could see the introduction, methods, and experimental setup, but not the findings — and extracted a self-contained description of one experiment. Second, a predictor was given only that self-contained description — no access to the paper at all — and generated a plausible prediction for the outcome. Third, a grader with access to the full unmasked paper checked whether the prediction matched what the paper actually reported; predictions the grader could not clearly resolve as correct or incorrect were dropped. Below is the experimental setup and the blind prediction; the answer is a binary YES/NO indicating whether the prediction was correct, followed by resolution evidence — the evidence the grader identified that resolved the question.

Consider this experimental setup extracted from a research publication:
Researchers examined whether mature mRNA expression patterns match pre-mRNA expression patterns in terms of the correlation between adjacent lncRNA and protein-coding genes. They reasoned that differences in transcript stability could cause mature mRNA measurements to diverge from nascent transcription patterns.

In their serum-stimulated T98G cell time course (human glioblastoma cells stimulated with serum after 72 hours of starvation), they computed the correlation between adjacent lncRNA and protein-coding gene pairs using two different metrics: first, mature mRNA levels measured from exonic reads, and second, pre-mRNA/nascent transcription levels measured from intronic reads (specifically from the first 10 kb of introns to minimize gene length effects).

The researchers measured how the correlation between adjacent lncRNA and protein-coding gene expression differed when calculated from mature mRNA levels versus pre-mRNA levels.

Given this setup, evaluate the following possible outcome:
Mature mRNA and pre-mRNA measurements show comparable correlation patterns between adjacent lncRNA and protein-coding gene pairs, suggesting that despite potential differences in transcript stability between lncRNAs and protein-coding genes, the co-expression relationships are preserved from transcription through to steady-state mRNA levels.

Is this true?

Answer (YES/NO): NO